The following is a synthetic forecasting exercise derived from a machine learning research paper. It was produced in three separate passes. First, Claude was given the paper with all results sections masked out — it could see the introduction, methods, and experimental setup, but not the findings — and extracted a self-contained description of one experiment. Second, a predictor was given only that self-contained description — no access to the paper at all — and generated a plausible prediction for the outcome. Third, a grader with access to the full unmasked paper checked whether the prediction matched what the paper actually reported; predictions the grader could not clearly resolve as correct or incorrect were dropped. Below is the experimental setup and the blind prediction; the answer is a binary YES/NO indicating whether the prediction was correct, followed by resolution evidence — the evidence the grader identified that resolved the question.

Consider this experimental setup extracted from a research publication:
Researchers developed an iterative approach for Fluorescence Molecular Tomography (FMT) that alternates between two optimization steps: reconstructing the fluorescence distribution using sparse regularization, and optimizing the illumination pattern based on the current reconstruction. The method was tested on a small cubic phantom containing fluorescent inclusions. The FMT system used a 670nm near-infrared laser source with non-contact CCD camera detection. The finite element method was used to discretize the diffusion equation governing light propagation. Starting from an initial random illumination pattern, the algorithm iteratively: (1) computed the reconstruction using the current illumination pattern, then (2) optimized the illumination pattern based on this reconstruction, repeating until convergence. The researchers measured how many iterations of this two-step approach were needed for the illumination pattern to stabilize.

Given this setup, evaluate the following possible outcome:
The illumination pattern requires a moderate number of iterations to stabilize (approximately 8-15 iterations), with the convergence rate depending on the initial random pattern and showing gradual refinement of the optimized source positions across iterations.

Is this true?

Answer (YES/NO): NO